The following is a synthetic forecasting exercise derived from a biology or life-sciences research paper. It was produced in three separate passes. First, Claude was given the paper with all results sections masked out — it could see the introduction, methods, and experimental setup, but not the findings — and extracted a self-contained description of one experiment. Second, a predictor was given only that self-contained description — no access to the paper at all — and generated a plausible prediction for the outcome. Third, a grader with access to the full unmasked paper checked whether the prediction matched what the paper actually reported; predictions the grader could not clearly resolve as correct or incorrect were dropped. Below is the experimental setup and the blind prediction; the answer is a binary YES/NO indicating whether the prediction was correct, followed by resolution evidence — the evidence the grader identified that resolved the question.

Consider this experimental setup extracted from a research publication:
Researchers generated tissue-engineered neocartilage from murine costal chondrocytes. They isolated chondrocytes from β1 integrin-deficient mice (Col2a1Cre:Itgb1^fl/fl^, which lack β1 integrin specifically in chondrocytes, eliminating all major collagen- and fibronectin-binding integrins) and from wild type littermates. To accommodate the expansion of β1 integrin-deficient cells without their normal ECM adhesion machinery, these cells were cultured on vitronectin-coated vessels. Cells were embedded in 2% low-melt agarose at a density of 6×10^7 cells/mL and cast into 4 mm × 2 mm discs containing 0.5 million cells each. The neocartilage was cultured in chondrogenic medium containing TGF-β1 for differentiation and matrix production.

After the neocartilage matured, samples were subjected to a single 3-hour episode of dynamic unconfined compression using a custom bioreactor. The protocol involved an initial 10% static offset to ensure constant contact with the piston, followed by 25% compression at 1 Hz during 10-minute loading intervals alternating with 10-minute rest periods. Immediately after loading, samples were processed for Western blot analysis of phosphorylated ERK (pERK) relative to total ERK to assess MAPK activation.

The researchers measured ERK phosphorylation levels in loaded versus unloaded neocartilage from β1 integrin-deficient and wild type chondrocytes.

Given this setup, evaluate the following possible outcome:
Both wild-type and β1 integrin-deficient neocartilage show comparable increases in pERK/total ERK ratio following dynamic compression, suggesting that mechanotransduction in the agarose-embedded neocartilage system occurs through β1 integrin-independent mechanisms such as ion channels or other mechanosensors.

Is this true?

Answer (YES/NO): YES